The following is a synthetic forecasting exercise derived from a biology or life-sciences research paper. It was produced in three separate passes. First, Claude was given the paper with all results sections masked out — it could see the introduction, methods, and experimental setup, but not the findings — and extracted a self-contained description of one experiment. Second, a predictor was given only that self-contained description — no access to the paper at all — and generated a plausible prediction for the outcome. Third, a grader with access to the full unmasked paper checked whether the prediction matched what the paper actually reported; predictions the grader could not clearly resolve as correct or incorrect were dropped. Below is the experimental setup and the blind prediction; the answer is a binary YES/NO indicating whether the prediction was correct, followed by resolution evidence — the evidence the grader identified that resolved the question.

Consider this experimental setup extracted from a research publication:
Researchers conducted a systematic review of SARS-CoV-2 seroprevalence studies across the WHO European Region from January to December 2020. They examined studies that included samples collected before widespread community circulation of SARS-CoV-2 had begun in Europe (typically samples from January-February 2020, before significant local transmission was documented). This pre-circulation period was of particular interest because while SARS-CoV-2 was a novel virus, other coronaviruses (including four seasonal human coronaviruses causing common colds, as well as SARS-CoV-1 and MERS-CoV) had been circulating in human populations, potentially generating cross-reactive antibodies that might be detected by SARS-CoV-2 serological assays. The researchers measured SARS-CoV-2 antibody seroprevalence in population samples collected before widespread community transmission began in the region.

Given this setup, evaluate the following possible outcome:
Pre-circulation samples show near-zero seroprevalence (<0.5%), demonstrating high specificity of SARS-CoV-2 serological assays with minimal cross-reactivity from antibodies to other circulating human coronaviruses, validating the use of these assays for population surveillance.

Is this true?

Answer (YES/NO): YES